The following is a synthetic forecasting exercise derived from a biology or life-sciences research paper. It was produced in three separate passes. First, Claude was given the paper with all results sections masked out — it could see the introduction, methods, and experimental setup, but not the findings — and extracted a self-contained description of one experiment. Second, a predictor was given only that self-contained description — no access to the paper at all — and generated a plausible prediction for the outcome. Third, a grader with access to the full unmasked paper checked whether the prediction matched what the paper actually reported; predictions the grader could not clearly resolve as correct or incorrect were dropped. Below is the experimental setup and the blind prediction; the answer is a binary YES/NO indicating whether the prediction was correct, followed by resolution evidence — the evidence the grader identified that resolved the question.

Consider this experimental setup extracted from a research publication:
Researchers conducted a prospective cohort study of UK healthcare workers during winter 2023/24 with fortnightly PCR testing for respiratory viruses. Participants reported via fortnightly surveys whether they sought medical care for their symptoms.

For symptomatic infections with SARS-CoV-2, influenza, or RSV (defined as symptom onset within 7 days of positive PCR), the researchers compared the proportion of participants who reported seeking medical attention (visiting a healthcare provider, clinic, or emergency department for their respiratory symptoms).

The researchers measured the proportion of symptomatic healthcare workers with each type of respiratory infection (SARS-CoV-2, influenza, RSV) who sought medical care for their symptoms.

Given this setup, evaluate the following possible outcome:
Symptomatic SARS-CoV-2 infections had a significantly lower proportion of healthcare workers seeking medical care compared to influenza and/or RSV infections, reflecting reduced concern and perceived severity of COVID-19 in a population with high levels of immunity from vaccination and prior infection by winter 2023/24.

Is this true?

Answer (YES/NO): YES